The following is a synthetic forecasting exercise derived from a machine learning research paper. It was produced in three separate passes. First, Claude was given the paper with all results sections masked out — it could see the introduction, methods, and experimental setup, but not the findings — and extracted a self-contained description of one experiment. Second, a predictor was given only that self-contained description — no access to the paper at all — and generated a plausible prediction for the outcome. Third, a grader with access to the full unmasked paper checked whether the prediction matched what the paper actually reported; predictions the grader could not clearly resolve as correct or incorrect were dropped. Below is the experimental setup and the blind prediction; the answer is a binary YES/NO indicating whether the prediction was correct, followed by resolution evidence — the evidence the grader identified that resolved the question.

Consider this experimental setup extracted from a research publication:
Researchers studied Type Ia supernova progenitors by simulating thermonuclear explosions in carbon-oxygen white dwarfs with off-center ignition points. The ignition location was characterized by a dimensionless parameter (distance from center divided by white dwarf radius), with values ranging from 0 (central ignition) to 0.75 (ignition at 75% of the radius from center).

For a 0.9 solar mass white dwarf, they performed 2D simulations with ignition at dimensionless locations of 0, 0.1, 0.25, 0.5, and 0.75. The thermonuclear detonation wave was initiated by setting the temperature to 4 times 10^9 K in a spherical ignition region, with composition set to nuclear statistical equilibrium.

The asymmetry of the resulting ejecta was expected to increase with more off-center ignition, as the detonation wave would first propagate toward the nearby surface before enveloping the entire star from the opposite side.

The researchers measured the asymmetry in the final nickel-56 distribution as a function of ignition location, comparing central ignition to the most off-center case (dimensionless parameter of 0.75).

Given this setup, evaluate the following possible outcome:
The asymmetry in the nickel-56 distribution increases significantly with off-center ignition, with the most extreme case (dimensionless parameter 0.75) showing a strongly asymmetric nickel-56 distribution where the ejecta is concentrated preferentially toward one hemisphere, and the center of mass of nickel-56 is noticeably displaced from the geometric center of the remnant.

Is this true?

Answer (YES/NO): NO